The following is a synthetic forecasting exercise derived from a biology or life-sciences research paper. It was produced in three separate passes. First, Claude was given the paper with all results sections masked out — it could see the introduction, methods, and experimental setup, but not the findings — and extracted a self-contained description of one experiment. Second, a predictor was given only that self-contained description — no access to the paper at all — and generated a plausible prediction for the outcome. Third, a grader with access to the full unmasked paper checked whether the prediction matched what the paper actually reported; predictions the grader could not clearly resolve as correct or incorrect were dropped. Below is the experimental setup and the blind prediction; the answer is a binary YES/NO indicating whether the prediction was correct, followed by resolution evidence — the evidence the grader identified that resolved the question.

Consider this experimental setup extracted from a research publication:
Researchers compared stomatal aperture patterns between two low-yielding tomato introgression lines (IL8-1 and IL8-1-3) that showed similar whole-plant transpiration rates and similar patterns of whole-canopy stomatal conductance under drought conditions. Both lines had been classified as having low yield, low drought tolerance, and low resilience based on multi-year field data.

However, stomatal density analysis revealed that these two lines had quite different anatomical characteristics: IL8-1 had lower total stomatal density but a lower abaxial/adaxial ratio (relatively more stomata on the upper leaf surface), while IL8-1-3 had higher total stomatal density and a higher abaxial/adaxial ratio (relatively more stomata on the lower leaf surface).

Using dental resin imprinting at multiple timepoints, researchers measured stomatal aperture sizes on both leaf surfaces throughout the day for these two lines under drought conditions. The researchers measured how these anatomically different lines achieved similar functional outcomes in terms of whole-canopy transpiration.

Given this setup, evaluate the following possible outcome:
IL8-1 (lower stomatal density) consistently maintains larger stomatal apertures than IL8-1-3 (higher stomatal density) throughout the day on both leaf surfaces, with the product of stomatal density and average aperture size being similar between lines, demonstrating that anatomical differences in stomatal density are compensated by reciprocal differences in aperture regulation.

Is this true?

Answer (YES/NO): NO